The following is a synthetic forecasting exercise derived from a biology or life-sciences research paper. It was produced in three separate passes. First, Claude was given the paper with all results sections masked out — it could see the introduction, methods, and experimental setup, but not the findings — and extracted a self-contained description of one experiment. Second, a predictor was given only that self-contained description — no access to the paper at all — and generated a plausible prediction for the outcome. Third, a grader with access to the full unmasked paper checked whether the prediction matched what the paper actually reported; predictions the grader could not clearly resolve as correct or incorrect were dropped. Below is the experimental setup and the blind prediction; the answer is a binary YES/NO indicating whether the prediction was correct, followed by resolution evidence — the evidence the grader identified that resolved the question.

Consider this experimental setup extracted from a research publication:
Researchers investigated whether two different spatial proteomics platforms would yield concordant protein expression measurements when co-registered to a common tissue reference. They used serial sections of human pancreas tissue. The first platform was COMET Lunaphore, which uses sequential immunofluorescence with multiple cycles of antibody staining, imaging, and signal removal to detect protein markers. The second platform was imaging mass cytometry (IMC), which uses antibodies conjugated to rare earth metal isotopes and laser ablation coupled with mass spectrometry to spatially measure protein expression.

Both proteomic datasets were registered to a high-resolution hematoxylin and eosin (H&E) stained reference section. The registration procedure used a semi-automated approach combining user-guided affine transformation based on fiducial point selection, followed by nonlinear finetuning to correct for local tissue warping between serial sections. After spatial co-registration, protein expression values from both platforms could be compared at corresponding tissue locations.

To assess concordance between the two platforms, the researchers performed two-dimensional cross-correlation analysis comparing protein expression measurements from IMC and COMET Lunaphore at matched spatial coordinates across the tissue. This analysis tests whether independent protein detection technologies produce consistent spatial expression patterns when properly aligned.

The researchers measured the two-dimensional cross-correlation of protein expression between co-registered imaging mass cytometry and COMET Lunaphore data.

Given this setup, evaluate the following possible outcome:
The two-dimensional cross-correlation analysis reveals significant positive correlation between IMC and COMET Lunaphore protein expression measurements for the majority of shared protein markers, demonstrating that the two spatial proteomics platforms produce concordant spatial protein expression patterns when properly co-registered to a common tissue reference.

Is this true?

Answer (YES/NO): YES